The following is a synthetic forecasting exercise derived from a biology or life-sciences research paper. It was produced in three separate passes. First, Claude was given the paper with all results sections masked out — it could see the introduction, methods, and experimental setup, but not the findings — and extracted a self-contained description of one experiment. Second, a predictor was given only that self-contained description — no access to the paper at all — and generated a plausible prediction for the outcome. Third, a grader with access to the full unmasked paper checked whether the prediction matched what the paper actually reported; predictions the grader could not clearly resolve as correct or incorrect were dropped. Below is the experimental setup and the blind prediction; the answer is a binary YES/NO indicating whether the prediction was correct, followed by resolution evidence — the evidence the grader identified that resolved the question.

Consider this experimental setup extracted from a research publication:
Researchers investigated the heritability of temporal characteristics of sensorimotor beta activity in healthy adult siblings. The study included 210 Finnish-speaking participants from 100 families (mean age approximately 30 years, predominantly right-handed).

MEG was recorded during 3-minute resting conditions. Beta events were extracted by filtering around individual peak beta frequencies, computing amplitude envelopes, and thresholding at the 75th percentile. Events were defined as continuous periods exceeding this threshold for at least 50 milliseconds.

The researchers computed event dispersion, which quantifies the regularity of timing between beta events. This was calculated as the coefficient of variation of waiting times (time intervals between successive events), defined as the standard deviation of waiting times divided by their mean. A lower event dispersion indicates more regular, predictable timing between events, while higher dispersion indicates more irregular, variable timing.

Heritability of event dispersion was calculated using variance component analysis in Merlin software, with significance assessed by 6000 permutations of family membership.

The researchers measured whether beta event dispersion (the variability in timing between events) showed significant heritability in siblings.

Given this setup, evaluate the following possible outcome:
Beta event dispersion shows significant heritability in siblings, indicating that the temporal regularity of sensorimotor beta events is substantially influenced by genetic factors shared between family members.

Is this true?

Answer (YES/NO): NO